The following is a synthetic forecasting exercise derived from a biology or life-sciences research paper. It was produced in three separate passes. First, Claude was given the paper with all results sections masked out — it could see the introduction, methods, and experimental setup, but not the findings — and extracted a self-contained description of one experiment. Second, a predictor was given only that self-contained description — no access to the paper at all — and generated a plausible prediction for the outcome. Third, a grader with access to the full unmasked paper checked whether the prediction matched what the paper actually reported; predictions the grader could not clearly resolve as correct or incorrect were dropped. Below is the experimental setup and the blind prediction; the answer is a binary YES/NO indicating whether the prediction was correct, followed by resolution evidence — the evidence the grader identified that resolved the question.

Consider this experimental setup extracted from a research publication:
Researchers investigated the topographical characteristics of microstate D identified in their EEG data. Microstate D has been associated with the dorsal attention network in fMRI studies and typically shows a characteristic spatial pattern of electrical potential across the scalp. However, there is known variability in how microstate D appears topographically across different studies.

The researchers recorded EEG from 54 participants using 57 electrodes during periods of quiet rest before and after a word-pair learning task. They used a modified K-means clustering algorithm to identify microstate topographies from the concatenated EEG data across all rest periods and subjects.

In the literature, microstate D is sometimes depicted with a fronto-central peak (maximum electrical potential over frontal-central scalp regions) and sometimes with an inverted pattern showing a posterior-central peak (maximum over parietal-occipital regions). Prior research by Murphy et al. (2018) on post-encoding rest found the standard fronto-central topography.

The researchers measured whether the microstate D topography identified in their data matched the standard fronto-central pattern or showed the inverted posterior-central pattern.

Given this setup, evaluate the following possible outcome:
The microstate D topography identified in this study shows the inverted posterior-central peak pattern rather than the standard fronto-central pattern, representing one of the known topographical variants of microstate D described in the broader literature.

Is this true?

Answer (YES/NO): YES